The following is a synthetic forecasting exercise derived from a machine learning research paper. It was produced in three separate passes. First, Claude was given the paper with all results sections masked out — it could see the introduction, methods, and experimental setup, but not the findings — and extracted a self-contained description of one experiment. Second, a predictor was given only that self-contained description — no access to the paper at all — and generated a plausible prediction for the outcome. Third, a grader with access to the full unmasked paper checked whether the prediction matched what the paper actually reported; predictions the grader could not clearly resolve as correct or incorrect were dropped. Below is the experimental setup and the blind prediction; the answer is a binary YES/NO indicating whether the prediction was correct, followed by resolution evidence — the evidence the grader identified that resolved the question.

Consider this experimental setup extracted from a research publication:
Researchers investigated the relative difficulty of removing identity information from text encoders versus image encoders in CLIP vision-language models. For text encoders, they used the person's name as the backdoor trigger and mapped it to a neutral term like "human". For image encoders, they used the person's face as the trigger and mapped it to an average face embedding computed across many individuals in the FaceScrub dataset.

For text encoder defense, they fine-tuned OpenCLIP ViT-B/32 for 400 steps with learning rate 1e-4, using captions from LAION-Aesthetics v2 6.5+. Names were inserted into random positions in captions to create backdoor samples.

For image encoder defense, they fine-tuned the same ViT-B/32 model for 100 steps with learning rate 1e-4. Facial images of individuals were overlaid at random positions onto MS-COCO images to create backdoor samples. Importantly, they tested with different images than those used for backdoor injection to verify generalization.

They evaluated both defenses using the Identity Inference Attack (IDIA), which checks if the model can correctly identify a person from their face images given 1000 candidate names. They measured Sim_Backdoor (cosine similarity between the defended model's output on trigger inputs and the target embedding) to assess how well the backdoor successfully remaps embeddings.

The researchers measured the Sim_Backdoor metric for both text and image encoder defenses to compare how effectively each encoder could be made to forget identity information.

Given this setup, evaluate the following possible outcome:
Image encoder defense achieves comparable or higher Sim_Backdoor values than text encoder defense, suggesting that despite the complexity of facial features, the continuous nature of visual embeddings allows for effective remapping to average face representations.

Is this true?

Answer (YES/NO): NO